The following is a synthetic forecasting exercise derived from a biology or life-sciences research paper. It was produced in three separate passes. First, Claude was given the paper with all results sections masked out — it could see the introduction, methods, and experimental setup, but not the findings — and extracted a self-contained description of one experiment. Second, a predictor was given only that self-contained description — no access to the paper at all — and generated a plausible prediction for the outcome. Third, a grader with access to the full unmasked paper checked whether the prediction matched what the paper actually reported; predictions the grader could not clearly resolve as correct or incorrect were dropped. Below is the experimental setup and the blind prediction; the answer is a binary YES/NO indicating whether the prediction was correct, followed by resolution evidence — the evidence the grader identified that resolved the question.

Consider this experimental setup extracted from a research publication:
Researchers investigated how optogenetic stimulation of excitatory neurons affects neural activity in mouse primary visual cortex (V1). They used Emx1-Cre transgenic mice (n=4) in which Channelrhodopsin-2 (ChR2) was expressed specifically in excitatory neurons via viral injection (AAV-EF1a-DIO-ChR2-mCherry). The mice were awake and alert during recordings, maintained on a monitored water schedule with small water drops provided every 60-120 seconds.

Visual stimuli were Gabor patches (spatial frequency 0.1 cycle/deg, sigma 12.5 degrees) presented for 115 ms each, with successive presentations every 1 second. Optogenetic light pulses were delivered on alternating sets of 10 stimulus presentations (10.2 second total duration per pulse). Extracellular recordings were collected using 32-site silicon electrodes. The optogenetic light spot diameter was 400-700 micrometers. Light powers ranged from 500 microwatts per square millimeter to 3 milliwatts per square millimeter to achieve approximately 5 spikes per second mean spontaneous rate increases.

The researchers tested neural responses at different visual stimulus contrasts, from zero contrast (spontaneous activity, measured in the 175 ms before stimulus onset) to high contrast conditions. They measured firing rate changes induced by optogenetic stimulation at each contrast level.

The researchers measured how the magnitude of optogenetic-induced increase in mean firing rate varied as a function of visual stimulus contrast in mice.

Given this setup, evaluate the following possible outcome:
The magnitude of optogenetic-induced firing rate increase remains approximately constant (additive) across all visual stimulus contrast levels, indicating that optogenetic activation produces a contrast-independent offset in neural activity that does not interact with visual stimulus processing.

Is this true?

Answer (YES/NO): YES